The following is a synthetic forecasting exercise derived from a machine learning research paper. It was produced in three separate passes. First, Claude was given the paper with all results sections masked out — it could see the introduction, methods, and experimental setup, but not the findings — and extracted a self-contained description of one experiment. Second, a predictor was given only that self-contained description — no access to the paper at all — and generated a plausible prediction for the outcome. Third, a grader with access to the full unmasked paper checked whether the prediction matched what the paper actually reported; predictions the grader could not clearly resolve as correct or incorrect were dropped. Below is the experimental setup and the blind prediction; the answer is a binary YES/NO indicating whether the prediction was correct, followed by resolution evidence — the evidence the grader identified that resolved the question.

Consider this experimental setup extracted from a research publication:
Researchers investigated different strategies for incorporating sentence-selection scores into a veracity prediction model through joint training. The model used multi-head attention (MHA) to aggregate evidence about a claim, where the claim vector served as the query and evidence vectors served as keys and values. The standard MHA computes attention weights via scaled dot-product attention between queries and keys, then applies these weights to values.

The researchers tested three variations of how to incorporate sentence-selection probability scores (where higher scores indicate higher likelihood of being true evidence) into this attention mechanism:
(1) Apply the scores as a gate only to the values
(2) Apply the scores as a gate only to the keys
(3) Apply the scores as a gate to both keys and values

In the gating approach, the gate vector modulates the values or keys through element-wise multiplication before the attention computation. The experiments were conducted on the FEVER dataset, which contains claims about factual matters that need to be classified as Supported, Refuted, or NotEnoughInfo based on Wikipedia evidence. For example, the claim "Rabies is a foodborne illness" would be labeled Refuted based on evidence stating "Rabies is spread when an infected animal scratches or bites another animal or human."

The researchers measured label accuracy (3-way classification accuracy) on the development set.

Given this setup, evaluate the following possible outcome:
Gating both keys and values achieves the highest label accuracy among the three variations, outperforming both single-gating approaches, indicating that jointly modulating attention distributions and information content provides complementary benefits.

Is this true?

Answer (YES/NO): NO